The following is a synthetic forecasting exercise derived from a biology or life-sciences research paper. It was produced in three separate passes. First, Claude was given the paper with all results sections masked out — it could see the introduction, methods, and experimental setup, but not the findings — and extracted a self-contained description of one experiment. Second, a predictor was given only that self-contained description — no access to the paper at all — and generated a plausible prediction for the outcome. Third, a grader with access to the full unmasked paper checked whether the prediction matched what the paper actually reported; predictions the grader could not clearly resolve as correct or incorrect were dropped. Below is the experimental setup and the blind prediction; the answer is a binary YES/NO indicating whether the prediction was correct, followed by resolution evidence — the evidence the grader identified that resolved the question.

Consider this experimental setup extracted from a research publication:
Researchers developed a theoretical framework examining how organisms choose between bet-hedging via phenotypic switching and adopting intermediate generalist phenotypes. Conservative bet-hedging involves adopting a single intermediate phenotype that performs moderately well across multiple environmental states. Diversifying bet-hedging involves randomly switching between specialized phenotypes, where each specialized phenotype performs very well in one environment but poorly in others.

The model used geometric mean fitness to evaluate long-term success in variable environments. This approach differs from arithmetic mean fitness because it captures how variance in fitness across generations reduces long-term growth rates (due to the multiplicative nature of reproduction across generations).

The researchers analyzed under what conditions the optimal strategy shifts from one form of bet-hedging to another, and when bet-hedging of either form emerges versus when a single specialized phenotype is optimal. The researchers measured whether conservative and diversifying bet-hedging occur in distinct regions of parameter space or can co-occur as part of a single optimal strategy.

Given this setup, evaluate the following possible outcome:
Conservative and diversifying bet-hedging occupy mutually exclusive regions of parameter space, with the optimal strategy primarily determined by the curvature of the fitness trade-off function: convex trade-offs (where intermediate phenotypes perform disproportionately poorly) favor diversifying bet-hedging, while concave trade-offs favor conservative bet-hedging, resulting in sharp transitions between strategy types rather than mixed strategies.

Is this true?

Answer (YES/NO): NO